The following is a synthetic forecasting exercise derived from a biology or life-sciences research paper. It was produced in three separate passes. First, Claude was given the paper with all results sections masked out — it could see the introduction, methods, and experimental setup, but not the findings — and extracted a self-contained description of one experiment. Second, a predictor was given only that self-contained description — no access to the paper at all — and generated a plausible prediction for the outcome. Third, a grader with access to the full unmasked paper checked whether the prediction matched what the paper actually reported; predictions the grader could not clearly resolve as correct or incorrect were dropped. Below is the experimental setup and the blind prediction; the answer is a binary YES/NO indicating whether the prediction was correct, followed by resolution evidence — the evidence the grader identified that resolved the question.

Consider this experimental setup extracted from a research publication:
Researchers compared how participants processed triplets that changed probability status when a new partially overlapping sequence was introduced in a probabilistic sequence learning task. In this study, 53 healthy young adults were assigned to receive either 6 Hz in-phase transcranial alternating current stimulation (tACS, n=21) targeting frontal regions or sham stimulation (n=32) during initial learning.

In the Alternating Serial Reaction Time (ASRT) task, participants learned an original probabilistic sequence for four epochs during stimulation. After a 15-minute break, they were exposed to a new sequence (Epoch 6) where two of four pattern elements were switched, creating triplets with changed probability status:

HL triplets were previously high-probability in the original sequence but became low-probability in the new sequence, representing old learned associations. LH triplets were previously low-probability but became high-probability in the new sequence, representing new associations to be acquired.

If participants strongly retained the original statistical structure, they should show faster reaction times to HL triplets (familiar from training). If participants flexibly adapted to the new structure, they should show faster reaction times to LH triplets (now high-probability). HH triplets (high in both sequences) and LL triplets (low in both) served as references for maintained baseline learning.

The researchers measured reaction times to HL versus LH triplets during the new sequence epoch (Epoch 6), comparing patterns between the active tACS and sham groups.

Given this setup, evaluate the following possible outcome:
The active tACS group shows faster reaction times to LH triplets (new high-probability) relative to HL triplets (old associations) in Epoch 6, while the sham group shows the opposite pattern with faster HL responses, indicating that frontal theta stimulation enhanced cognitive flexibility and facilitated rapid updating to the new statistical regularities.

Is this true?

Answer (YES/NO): NO